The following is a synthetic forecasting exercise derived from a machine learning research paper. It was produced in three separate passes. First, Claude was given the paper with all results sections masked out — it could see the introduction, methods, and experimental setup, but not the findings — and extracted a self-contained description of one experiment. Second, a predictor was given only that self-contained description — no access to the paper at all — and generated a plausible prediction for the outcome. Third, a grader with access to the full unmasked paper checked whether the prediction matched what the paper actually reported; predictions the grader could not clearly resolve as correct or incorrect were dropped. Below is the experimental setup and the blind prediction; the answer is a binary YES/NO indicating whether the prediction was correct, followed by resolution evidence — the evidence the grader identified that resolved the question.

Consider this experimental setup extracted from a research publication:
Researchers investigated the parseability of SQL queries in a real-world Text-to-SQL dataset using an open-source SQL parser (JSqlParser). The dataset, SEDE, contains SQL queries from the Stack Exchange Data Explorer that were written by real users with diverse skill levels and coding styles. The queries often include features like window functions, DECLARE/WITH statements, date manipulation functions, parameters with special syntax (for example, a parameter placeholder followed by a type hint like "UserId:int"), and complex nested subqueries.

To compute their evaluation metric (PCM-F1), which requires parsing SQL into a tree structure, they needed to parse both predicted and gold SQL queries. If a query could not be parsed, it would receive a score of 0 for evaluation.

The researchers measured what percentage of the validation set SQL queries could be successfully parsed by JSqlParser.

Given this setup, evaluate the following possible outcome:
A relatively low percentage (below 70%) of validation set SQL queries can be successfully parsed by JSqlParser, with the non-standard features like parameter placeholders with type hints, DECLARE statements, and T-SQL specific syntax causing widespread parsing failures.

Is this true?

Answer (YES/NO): NO